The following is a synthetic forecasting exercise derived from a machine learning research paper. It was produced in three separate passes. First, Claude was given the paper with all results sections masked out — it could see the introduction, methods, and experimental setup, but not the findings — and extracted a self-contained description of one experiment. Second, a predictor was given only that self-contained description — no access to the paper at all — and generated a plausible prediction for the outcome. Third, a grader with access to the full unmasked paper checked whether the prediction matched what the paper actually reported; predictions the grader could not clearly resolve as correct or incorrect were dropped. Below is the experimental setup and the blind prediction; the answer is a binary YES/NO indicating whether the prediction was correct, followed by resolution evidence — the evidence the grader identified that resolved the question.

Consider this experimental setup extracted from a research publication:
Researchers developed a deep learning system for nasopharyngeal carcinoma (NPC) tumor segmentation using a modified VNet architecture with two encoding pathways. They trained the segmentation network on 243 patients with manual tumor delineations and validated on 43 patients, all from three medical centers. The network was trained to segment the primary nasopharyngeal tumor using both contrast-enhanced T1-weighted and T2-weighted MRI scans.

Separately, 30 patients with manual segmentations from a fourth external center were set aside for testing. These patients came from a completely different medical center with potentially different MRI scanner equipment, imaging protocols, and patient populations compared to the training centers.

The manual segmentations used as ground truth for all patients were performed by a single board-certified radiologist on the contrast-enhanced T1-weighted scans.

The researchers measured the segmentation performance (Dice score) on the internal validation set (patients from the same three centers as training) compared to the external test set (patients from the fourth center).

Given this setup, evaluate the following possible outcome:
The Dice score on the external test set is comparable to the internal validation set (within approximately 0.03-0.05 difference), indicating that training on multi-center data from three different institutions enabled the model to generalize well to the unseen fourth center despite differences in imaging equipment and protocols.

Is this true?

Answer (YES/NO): YES